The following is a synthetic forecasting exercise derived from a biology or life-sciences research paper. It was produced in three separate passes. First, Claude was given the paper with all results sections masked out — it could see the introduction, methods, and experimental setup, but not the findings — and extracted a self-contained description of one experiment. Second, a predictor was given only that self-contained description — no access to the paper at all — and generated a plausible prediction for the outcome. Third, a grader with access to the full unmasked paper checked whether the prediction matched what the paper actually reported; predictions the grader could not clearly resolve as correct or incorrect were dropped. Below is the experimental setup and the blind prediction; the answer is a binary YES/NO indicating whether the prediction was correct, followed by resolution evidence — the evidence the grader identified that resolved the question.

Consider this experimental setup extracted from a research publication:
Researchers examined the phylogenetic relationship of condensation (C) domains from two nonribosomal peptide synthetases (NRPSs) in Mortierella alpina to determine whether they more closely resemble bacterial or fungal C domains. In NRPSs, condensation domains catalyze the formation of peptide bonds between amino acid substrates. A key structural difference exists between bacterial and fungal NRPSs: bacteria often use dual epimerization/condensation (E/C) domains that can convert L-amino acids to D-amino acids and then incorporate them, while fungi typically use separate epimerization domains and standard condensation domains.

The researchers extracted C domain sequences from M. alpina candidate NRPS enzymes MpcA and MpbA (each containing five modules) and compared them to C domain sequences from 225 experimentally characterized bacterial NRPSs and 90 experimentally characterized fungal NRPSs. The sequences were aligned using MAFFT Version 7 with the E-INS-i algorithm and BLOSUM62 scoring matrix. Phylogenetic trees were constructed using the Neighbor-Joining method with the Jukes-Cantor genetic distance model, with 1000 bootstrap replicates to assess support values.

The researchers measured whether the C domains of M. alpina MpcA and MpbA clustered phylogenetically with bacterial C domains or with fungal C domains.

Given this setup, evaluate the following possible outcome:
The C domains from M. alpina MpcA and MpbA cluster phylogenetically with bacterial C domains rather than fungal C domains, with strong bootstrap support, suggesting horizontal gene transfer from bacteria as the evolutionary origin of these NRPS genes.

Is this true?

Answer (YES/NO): NO